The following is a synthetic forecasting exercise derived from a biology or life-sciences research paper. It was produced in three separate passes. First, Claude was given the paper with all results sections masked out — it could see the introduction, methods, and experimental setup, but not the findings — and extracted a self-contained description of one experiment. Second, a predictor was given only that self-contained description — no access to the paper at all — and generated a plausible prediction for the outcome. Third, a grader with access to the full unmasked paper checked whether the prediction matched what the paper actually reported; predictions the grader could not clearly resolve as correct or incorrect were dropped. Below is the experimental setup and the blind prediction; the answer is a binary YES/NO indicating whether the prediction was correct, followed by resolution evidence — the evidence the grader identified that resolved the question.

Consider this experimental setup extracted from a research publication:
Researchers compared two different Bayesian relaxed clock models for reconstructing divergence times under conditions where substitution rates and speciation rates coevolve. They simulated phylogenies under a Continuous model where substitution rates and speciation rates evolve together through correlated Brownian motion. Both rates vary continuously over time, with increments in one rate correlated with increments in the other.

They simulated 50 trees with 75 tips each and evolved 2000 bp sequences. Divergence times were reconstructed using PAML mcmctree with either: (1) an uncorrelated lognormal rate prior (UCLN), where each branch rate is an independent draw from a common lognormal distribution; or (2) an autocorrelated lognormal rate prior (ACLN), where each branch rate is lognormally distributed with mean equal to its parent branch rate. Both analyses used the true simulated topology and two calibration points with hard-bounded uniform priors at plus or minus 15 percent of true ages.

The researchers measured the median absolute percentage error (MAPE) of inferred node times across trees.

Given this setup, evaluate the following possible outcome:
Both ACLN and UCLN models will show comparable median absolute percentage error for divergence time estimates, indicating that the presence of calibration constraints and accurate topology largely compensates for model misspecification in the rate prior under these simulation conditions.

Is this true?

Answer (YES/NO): NO